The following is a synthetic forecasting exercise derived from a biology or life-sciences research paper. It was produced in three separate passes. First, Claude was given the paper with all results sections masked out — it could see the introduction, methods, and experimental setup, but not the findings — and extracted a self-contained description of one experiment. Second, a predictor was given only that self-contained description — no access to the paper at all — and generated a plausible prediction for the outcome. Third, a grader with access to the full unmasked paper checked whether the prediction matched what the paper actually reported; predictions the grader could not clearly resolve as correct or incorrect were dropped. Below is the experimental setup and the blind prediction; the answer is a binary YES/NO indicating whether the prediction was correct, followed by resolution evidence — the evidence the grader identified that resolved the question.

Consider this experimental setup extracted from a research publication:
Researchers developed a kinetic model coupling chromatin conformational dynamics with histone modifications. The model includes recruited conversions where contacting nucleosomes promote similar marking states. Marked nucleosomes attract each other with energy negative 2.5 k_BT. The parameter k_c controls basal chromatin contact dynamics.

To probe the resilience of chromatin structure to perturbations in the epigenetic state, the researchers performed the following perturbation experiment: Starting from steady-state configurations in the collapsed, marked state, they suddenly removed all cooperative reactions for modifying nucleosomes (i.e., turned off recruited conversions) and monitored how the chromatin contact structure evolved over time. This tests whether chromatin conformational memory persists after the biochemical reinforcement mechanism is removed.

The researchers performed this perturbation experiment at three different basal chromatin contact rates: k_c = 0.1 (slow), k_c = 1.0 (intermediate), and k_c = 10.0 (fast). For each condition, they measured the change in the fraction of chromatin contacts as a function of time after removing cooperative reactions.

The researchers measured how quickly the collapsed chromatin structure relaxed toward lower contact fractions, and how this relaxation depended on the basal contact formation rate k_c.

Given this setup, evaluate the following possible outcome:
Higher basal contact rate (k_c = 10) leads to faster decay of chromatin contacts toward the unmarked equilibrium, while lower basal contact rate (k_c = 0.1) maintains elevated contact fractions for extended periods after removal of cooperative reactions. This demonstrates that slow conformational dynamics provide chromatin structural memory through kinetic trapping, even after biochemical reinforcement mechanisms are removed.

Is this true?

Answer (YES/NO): YES